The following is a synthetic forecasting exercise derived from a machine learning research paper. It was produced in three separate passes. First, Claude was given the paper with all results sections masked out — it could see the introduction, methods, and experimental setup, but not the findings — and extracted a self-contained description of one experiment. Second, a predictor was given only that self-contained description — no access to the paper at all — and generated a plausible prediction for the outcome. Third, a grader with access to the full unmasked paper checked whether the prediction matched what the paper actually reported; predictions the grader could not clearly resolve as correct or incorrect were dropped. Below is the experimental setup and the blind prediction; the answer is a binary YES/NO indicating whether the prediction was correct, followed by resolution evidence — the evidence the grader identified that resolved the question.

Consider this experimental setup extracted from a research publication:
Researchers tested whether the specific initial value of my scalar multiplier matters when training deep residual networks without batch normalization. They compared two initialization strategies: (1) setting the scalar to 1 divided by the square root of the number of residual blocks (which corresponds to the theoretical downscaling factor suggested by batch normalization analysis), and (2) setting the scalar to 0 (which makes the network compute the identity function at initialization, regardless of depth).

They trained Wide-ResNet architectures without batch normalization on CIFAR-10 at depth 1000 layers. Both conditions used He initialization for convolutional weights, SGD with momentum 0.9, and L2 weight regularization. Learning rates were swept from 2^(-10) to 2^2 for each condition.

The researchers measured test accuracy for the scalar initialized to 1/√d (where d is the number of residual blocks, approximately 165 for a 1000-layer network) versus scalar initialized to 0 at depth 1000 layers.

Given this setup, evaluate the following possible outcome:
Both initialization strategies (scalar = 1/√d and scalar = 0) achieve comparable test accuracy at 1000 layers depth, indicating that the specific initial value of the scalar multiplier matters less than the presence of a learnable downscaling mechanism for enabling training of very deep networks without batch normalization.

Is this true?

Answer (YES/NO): YES